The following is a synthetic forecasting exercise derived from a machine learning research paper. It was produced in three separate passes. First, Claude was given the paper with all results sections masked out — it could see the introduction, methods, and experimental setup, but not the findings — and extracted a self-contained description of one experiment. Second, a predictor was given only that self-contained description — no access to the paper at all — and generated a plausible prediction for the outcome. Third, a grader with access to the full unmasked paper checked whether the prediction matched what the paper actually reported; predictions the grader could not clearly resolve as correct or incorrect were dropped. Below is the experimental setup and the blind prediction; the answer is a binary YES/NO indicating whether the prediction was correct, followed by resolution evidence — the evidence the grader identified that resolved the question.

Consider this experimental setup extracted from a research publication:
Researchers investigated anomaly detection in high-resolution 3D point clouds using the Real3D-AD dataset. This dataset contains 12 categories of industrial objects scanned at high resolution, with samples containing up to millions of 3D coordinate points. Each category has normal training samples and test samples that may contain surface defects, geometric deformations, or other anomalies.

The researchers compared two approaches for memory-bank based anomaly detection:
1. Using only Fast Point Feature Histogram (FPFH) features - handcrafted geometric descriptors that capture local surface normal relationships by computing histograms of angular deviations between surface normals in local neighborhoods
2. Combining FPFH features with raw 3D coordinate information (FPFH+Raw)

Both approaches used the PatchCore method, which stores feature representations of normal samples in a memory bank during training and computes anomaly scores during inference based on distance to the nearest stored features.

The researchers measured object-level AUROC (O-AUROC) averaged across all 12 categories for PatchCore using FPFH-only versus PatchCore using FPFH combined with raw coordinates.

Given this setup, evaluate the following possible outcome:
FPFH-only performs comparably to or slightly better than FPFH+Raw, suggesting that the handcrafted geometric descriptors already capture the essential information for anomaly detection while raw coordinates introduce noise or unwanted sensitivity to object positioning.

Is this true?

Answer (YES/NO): NO